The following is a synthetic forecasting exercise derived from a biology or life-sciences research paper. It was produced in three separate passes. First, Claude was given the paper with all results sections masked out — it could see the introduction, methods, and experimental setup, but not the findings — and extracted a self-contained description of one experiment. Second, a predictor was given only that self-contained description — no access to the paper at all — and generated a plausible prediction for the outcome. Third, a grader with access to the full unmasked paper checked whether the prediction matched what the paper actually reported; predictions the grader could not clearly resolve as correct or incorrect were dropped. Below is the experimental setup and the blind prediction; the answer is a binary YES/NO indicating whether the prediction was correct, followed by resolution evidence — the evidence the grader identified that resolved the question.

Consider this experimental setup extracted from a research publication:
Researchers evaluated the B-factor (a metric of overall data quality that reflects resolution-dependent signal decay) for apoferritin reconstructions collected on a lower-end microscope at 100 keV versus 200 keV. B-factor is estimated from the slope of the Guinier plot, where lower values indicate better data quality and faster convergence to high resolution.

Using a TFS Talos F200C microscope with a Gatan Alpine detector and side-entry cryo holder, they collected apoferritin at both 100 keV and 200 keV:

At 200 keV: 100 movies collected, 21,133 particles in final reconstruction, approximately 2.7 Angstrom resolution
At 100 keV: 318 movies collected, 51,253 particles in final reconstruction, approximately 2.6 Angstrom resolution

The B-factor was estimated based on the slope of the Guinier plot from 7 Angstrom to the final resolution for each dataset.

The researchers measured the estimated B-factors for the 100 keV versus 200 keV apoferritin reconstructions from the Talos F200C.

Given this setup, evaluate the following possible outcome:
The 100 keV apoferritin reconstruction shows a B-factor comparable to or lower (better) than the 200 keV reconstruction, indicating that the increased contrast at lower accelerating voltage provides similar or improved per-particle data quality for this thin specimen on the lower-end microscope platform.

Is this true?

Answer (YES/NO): NO